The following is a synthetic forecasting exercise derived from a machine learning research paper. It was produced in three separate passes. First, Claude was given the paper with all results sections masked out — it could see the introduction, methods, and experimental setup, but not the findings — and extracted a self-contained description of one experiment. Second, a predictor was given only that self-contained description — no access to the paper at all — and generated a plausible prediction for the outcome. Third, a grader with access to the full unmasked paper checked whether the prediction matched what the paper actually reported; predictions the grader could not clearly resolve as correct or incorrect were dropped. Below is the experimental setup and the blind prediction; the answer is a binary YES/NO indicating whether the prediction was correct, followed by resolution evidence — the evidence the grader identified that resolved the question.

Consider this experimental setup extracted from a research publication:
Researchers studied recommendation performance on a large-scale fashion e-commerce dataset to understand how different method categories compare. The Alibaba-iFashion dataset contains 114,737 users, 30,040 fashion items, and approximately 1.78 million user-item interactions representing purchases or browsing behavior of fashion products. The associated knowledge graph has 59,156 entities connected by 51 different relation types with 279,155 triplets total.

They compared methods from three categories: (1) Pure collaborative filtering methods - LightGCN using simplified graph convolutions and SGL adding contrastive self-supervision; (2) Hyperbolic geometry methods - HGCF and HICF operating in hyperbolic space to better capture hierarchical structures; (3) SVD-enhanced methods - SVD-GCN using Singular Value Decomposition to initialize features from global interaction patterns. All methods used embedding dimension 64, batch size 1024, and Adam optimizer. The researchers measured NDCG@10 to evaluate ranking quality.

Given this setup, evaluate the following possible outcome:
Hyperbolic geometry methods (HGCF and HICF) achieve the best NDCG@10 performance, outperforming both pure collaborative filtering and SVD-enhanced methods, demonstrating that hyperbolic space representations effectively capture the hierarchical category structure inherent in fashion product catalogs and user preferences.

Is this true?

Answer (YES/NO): NO